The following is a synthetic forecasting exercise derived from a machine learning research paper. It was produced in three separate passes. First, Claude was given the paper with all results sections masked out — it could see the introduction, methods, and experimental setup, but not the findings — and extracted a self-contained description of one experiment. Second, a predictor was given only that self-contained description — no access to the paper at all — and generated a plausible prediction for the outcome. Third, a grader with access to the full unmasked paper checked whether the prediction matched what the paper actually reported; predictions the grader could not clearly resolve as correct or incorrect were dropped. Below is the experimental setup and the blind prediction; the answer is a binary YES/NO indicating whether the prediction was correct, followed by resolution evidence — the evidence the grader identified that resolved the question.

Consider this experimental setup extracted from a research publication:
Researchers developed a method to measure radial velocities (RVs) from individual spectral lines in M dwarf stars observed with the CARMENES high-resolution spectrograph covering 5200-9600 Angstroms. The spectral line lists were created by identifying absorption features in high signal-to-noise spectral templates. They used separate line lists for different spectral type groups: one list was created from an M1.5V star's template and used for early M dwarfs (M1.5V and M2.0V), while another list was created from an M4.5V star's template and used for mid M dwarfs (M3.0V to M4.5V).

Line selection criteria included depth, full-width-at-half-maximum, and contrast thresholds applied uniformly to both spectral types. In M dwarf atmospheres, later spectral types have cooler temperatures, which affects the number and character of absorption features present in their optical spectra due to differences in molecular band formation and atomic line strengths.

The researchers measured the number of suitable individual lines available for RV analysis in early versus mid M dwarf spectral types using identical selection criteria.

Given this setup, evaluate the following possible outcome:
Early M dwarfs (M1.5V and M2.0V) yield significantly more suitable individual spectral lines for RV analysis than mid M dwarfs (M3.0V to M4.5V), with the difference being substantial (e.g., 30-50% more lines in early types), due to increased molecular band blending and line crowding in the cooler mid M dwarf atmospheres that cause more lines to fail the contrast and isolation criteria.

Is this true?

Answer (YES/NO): NO